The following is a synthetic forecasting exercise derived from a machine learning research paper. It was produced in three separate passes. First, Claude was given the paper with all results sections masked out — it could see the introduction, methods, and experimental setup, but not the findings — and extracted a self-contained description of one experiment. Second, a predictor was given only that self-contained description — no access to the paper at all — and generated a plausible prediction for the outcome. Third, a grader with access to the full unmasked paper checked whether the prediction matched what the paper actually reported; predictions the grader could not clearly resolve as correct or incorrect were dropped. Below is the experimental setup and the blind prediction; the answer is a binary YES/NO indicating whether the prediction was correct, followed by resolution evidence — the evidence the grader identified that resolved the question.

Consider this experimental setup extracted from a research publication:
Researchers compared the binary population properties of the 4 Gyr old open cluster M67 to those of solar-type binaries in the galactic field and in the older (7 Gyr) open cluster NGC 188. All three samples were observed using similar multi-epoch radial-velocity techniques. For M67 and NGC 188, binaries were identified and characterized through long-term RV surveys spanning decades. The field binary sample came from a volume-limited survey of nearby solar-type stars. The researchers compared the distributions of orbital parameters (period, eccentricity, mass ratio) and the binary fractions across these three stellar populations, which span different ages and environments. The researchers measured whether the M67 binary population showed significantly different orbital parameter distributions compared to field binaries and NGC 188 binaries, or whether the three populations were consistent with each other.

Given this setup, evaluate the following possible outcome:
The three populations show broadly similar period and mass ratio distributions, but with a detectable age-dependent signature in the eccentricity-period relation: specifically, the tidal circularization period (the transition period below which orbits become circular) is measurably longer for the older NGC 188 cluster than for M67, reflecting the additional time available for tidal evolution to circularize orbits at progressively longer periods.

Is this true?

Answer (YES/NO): NO